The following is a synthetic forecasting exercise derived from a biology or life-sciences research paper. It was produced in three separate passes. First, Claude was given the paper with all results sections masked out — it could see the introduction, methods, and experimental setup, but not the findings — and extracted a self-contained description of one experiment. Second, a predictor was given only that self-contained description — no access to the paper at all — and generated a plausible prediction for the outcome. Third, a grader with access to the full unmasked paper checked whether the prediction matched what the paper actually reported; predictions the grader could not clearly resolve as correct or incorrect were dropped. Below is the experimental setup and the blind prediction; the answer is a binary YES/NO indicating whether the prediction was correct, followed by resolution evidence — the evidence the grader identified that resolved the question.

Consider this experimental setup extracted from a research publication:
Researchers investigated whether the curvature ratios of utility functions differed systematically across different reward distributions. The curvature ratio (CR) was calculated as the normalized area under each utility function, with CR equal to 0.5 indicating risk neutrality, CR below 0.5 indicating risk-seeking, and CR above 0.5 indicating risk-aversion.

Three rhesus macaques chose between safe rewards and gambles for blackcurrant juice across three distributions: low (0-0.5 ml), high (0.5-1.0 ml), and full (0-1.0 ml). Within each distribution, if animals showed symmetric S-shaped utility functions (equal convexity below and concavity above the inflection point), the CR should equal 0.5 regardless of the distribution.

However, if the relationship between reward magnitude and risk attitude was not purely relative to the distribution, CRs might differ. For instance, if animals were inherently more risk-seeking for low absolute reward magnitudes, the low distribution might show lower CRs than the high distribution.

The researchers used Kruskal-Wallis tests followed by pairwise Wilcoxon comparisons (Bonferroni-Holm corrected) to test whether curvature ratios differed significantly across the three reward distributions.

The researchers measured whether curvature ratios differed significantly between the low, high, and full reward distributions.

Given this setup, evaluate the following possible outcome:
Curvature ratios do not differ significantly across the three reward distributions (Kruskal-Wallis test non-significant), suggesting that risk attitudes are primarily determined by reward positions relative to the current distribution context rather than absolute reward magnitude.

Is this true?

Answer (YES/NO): NO